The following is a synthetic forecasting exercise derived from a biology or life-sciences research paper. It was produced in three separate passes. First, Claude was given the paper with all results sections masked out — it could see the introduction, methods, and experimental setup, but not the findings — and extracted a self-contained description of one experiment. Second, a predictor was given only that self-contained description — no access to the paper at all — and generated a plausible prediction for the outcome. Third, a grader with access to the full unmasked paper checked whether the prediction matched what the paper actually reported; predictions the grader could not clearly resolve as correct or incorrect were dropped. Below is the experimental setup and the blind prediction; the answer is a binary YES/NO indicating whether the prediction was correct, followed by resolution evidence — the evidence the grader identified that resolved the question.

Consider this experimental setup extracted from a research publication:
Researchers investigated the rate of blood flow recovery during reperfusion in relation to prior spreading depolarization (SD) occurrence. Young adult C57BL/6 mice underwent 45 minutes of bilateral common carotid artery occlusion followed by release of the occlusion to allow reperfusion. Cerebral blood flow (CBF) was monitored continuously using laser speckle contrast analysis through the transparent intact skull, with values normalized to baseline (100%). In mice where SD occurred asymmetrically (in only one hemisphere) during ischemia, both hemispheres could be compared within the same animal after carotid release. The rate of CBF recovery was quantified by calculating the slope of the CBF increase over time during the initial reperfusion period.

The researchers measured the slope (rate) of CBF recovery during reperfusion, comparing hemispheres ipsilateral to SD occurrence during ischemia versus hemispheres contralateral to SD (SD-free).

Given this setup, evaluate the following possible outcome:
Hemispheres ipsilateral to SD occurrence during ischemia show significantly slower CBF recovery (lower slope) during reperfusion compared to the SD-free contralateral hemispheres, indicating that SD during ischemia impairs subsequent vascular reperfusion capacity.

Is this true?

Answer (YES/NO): YES